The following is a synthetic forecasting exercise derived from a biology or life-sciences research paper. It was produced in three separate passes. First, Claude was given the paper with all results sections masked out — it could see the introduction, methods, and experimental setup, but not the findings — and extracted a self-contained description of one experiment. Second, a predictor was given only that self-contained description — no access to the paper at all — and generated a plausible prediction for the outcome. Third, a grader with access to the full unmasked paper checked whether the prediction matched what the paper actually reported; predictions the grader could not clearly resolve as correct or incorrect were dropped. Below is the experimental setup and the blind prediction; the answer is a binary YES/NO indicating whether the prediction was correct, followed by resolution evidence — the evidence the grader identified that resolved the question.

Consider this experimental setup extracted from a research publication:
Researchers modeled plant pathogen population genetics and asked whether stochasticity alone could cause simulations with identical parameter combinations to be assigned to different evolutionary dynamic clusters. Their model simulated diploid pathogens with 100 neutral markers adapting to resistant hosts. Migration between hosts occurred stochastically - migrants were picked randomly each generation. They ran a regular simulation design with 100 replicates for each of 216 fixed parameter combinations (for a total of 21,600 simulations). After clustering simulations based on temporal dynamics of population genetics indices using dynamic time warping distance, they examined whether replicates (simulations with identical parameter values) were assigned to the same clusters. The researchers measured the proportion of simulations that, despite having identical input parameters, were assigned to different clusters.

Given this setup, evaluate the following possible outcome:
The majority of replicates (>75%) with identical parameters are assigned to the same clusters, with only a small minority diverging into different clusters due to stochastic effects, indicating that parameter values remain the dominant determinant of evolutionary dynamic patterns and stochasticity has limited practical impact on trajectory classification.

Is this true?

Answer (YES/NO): NO